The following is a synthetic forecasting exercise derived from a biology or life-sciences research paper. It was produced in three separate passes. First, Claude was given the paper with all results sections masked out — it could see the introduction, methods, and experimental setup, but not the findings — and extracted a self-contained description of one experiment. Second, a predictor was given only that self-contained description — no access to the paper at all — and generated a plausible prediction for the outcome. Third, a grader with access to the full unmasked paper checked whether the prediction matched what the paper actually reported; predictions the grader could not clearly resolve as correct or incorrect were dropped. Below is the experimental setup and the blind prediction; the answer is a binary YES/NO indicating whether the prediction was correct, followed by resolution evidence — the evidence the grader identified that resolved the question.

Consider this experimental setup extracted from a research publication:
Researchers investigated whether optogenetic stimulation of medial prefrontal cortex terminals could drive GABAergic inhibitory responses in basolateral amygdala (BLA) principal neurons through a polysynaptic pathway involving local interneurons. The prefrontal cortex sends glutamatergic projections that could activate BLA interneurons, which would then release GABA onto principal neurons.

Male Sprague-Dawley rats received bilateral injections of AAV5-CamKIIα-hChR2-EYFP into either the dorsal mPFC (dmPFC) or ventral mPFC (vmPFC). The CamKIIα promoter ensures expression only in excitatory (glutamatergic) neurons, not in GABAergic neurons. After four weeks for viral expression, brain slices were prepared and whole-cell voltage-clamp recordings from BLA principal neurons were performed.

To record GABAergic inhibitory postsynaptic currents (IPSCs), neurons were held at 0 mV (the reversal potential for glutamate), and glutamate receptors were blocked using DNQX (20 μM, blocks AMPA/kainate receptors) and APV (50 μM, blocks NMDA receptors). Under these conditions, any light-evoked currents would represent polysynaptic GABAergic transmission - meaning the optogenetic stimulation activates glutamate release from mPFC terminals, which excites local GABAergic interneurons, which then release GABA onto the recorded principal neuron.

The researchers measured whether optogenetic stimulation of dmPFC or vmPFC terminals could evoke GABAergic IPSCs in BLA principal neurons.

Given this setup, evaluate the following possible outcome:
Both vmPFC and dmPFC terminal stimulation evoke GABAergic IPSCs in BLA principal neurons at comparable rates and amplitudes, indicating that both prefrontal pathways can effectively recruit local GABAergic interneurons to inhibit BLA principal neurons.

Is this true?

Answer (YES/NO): NO